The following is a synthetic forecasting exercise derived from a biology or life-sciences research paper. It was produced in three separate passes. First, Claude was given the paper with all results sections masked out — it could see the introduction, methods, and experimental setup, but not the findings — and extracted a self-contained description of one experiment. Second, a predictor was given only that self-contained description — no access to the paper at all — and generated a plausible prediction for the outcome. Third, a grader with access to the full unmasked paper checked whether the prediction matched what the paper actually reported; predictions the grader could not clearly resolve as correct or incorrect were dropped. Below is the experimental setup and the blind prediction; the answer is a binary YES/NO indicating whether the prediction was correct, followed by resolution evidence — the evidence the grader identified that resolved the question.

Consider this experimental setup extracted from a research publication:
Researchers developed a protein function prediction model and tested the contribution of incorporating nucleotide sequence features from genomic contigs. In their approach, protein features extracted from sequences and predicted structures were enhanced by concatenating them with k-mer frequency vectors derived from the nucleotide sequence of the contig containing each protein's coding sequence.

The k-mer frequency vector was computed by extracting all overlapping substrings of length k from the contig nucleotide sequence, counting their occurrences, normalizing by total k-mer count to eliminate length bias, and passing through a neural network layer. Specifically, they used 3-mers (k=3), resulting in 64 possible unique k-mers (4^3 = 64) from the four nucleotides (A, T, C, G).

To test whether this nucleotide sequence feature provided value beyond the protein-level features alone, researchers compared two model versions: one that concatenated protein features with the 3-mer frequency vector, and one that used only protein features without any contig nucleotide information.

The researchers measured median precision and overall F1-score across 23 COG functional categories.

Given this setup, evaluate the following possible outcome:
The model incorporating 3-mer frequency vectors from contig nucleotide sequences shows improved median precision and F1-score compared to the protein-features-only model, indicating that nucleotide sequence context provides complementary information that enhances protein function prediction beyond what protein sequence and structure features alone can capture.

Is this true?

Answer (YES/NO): YES